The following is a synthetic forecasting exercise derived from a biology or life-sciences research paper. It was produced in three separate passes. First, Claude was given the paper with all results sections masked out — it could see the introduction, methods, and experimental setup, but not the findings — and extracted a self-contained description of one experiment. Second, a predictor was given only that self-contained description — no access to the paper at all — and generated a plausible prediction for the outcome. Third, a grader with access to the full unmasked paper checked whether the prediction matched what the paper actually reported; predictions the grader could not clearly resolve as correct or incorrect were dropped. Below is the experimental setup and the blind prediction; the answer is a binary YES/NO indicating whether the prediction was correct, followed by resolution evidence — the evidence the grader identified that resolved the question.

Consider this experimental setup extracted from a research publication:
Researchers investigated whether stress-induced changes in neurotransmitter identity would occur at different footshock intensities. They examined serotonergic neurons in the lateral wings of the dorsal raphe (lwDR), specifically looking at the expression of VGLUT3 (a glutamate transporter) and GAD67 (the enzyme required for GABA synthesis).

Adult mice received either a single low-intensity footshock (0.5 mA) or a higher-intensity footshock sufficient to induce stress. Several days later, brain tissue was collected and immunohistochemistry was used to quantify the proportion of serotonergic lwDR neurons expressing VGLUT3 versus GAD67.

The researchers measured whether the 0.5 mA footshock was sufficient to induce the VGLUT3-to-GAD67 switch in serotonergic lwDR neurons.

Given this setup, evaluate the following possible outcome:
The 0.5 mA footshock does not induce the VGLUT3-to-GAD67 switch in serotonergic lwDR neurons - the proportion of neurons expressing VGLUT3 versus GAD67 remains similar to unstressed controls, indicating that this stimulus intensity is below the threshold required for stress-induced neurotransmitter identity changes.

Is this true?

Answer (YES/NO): YES